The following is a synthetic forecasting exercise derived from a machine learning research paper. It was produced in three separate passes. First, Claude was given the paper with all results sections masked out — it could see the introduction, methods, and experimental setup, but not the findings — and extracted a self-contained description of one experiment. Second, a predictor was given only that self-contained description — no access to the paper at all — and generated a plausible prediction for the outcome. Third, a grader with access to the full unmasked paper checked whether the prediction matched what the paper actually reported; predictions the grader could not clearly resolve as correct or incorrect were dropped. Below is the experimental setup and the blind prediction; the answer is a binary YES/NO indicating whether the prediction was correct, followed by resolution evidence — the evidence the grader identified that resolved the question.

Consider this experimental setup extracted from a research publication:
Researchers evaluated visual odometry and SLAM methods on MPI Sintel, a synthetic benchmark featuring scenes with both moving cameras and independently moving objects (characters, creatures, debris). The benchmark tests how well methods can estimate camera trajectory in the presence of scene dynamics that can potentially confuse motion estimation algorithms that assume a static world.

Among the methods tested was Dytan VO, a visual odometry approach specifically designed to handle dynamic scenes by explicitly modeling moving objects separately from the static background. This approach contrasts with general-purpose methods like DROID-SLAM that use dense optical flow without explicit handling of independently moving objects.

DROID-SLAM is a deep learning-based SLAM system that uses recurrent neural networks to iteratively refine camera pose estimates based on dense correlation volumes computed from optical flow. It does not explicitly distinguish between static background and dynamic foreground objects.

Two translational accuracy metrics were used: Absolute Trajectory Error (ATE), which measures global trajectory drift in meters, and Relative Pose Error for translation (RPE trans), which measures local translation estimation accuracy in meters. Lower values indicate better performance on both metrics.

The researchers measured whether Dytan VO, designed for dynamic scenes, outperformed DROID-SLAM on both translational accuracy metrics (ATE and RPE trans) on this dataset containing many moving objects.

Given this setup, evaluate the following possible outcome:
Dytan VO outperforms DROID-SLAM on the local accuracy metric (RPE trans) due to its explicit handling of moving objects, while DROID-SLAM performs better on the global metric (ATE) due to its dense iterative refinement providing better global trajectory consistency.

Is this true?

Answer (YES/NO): NO